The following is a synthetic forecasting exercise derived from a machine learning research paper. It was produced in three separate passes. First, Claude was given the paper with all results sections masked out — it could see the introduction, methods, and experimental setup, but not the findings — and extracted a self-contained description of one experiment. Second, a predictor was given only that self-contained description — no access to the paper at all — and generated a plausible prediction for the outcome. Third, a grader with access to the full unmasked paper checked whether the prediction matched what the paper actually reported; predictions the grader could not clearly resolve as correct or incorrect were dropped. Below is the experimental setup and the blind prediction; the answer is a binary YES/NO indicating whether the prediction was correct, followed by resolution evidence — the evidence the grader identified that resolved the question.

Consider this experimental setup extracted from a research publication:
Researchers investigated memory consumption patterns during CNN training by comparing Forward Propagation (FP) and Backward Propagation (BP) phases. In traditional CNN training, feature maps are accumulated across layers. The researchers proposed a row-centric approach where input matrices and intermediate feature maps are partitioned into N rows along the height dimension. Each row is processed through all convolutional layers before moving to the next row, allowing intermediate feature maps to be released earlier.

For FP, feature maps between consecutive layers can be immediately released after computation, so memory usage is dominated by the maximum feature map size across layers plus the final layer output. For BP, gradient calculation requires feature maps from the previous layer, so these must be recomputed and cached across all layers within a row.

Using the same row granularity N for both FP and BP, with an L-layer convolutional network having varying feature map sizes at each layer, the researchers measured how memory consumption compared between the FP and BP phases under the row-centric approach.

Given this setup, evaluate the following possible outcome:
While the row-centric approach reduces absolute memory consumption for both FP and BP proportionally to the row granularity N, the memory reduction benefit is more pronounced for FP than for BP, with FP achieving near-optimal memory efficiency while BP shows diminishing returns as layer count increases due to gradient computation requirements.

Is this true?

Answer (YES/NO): NO